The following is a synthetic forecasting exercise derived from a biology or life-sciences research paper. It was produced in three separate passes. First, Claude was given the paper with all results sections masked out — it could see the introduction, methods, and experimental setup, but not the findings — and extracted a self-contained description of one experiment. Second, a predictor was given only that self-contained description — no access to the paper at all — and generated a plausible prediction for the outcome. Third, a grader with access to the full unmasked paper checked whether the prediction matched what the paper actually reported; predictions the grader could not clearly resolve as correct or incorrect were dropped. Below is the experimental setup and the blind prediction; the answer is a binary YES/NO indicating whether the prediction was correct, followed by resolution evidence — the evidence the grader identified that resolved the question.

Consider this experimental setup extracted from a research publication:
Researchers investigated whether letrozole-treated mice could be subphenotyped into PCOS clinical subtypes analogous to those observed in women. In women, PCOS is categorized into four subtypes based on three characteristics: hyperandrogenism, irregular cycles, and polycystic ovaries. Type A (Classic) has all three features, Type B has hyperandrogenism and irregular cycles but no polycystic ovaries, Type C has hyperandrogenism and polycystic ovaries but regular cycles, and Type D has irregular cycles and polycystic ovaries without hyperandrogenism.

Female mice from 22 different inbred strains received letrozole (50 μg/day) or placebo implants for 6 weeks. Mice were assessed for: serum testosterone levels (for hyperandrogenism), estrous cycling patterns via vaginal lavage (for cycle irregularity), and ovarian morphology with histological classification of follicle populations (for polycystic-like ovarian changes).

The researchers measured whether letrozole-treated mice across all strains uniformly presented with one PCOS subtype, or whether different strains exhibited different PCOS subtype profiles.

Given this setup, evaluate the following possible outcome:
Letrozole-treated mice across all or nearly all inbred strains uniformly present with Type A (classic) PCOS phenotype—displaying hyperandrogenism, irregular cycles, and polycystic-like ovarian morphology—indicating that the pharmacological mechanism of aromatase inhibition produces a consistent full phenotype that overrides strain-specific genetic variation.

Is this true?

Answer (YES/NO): NO